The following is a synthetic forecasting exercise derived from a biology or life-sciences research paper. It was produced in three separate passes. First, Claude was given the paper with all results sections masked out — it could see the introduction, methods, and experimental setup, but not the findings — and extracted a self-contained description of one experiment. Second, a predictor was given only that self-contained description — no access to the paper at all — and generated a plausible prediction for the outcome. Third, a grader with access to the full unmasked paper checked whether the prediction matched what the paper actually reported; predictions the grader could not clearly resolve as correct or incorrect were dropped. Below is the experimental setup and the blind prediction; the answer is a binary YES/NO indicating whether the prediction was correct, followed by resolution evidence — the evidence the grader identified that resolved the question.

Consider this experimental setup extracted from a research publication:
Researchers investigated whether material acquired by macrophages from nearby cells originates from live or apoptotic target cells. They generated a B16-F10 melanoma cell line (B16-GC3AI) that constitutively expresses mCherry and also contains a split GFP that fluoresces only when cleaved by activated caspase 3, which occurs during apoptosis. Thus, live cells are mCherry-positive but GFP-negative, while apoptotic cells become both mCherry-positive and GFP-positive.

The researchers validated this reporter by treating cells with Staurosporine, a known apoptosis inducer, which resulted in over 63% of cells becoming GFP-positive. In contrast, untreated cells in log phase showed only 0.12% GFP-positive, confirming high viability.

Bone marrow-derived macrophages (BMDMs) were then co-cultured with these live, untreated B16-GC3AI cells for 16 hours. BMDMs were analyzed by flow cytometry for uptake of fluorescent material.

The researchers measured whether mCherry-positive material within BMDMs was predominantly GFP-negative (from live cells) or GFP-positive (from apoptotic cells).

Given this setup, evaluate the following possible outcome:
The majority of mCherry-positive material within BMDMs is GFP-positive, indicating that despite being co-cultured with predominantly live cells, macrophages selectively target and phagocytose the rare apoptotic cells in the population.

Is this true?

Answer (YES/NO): NO